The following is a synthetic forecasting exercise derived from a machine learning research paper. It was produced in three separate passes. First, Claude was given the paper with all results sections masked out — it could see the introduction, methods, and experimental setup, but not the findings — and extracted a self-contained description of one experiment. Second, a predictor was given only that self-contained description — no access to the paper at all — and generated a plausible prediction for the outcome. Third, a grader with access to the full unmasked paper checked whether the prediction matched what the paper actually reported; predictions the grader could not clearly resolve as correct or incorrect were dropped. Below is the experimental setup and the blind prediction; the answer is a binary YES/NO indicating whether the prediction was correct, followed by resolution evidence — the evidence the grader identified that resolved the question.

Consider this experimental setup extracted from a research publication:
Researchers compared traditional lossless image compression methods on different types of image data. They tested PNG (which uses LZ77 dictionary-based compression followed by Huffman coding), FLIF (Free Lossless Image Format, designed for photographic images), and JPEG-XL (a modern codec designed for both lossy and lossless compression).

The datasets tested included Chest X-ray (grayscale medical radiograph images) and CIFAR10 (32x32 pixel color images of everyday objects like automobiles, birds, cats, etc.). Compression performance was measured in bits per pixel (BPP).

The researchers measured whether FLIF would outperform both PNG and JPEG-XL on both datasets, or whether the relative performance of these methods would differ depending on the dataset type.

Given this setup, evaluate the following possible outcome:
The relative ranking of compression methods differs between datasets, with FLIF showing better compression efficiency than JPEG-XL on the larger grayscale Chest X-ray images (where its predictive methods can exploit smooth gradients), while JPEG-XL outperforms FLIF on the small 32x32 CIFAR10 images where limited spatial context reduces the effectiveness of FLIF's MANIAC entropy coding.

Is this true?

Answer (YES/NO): NO